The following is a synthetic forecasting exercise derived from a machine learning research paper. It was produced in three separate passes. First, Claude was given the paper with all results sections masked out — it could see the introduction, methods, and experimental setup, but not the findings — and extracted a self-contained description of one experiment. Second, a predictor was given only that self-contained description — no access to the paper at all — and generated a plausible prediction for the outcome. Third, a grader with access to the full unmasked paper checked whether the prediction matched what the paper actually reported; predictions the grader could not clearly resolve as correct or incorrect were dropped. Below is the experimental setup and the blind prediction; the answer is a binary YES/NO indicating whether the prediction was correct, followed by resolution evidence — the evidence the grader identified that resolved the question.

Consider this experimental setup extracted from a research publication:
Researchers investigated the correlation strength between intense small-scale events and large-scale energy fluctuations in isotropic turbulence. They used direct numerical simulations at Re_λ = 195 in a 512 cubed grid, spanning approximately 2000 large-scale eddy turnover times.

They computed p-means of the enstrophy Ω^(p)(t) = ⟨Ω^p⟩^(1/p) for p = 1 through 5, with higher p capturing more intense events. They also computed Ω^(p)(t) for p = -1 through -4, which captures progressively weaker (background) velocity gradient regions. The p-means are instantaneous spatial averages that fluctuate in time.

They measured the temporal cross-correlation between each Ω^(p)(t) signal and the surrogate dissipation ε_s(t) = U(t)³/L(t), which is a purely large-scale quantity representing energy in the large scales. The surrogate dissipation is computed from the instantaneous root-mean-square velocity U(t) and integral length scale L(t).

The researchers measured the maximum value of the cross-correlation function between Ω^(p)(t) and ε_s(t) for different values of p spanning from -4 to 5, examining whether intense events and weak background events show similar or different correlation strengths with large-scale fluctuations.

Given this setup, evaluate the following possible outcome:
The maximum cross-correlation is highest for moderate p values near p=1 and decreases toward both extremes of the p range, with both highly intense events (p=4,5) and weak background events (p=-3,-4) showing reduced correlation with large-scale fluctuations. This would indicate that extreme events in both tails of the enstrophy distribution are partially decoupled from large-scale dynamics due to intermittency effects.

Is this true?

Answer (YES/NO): YES